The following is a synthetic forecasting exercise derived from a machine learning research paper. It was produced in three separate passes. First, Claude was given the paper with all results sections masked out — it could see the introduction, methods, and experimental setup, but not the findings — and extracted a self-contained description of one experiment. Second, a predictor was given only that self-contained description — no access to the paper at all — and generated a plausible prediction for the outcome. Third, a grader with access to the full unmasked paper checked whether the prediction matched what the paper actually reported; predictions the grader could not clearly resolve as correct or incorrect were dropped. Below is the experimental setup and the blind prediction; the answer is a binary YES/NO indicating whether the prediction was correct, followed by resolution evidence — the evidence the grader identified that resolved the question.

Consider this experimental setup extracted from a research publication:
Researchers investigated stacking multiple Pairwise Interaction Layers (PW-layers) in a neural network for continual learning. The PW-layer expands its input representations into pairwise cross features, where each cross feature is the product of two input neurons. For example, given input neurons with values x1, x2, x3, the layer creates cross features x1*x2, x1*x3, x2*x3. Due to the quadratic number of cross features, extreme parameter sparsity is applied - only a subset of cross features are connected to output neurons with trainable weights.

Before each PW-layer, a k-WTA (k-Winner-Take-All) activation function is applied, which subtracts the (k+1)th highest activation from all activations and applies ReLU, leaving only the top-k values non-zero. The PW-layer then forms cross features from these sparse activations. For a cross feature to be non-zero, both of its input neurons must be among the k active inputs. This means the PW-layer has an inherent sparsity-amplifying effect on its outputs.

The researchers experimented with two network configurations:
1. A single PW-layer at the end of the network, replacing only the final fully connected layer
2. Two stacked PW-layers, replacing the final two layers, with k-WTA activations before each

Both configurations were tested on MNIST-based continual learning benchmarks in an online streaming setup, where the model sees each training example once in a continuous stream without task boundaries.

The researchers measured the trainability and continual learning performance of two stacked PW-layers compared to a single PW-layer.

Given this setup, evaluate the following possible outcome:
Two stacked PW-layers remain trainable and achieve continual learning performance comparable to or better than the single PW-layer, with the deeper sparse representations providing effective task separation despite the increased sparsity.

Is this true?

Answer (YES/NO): NO